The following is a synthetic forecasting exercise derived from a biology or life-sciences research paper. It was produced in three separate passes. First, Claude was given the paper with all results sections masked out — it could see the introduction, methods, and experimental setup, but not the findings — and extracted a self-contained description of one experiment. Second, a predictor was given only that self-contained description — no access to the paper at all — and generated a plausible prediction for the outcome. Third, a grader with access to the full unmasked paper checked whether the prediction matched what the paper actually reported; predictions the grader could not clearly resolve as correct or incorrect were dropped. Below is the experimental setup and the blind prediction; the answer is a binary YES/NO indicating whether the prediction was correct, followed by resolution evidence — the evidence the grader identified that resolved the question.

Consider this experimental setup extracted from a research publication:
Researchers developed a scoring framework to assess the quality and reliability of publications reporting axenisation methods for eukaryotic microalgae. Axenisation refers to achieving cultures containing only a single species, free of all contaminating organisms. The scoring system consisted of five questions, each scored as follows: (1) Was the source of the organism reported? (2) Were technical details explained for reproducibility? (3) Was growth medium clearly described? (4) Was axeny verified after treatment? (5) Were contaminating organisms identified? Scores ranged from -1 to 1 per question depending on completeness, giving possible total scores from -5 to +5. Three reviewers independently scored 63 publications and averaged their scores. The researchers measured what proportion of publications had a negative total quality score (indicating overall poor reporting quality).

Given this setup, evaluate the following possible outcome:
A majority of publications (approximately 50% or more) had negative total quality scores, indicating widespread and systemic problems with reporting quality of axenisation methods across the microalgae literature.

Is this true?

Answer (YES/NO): NO